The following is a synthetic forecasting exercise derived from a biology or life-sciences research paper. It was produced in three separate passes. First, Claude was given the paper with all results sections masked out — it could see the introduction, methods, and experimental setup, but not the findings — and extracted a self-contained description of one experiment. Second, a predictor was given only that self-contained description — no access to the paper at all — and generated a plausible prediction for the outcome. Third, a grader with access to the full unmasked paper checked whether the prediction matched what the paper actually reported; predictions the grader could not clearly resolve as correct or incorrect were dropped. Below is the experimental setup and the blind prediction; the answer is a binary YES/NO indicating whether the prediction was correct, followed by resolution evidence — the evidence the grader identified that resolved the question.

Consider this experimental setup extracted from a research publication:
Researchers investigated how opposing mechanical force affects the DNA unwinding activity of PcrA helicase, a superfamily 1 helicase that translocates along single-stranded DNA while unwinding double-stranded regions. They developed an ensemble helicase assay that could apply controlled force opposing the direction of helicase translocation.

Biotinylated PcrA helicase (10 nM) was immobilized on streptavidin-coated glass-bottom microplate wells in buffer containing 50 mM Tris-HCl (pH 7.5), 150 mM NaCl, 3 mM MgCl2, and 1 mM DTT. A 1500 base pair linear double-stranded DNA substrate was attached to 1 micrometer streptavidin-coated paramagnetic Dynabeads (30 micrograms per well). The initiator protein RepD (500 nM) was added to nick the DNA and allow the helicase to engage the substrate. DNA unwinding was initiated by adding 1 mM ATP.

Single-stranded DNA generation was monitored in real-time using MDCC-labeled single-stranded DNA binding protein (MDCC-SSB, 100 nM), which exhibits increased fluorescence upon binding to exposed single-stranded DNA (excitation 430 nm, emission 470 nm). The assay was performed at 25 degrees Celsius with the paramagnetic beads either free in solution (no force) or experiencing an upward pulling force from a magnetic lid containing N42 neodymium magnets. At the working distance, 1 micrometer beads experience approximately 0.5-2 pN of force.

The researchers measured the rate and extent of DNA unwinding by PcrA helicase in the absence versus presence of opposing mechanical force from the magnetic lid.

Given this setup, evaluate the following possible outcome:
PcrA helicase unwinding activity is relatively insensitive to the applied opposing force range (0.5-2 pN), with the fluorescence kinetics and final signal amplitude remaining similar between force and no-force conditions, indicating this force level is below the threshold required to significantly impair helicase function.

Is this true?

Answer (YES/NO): NO